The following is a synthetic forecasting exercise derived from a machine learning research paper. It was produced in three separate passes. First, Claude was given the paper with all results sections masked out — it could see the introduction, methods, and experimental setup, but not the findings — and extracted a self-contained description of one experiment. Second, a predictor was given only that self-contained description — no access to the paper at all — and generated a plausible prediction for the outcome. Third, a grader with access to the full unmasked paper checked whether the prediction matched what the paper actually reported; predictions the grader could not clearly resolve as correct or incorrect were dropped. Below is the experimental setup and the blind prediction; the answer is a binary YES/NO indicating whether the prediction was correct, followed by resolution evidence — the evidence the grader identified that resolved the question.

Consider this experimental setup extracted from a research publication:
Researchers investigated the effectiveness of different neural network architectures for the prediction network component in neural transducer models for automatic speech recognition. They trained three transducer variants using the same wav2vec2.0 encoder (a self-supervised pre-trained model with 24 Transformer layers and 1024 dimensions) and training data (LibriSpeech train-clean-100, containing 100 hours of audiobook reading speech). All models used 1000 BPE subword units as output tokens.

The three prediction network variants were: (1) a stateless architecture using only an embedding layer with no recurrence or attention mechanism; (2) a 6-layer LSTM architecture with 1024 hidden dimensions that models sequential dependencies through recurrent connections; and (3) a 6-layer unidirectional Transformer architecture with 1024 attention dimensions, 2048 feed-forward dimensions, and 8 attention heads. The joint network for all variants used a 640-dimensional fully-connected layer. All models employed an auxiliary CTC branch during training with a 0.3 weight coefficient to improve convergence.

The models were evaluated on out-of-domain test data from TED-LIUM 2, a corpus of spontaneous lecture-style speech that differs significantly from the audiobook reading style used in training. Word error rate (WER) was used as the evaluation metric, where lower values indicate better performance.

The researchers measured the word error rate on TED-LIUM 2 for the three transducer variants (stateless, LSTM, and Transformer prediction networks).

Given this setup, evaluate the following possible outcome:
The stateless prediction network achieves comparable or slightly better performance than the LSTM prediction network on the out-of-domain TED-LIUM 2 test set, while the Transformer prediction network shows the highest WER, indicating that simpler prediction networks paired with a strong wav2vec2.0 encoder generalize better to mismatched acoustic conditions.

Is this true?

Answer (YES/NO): NO